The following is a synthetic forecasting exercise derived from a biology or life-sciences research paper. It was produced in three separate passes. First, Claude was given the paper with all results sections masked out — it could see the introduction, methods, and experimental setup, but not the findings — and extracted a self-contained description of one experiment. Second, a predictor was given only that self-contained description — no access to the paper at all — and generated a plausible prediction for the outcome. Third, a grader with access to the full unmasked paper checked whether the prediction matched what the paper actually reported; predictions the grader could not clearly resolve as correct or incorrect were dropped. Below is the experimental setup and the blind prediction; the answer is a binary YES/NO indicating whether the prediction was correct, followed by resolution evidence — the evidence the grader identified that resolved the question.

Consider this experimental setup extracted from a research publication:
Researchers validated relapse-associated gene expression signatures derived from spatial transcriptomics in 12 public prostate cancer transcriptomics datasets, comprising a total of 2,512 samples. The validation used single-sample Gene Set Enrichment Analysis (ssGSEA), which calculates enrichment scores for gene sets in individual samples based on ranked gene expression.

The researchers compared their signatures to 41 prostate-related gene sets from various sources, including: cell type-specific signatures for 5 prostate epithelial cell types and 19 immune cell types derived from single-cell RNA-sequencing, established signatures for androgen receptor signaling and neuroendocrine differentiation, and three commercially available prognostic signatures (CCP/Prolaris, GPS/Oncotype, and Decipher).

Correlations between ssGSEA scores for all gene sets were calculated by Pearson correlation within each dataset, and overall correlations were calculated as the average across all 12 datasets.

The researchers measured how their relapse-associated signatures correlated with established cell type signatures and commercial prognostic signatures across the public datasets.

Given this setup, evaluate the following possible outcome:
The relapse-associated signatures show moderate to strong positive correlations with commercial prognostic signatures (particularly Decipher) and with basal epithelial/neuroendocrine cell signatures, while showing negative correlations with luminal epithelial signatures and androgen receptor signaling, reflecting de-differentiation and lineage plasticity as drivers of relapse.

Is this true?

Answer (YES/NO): NO